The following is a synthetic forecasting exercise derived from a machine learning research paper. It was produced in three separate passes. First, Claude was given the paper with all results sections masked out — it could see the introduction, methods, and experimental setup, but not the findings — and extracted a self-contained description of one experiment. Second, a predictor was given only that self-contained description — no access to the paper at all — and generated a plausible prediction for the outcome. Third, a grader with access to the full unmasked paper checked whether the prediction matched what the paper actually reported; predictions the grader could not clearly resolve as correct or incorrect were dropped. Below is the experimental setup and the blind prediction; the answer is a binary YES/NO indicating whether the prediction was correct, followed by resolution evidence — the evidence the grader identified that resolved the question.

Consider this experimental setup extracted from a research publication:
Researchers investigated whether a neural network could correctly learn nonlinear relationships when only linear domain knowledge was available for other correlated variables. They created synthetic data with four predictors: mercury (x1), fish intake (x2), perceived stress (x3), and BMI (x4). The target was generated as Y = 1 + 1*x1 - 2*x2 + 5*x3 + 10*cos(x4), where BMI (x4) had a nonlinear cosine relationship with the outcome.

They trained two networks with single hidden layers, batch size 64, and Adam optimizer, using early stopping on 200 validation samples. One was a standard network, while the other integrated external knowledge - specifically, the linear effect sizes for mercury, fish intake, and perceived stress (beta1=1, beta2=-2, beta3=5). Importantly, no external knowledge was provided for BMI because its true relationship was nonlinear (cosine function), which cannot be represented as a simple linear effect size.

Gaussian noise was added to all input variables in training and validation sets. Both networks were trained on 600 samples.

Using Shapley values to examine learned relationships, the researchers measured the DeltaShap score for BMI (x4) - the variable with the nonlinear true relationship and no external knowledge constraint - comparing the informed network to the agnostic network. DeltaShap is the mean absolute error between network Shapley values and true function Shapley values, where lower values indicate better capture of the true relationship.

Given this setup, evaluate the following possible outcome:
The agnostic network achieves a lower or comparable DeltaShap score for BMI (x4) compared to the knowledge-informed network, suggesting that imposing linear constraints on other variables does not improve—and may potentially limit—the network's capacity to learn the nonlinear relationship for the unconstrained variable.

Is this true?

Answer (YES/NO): YES